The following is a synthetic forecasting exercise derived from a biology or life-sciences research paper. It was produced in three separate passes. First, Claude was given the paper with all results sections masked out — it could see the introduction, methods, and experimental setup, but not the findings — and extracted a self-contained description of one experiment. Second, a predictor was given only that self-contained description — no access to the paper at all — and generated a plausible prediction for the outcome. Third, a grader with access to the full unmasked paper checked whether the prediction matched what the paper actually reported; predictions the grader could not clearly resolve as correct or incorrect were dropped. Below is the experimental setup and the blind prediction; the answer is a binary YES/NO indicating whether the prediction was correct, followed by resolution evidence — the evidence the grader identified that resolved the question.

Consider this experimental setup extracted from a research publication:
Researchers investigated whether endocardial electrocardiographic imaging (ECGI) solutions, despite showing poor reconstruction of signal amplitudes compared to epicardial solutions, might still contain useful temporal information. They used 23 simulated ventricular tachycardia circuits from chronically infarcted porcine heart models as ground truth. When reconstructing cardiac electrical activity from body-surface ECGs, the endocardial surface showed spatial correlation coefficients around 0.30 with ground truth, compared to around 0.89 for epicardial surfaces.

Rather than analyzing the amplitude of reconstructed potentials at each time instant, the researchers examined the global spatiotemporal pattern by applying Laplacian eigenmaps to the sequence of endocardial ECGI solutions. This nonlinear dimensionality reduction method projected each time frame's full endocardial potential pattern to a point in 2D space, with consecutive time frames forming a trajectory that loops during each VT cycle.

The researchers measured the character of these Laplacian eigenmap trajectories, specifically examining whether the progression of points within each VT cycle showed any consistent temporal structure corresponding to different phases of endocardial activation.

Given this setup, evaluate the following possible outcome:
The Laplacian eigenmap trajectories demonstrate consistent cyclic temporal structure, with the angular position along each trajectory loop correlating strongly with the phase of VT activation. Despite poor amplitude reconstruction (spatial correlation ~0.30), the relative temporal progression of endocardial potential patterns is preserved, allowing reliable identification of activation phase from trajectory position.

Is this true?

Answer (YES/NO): YES